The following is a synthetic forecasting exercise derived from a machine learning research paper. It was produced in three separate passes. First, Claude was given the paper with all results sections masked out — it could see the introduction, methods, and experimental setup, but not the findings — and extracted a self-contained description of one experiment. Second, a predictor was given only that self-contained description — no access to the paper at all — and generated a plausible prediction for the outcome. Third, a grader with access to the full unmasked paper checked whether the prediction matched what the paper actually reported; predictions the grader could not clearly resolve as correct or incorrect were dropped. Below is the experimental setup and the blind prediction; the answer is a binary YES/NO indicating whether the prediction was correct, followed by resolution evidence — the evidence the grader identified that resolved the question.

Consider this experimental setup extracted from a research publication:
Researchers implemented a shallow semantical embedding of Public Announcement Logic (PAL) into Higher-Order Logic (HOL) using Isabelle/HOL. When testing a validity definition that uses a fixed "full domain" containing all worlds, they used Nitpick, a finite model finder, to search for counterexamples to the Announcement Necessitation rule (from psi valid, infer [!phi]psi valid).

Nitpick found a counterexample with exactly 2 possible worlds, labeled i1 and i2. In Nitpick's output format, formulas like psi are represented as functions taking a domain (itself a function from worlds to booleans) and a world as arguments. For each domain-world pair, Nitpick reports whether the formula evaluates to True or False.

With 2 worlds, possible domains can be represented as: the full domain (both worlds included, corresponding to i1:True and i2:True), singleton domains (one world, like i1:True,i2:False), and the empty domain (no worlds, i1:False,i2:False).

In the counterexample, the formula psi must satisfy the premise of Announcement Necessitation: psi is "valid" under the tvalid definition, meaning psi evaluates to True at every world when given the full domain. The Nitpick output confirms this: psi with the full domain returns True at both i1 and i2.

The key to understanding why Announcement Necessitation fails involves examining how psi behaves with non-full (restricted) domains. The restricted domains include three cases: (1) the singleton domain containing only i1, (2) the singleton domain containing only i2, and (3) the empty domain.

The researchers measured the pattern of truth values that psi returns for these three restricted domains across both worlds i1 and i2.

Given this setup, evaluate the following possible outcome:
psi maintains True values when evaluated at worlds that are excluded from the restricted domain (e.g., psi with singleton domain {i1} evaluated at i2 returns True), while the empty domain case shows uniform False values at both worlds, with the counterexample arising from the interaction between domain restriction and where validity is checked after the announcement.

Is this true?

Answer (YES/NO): NO